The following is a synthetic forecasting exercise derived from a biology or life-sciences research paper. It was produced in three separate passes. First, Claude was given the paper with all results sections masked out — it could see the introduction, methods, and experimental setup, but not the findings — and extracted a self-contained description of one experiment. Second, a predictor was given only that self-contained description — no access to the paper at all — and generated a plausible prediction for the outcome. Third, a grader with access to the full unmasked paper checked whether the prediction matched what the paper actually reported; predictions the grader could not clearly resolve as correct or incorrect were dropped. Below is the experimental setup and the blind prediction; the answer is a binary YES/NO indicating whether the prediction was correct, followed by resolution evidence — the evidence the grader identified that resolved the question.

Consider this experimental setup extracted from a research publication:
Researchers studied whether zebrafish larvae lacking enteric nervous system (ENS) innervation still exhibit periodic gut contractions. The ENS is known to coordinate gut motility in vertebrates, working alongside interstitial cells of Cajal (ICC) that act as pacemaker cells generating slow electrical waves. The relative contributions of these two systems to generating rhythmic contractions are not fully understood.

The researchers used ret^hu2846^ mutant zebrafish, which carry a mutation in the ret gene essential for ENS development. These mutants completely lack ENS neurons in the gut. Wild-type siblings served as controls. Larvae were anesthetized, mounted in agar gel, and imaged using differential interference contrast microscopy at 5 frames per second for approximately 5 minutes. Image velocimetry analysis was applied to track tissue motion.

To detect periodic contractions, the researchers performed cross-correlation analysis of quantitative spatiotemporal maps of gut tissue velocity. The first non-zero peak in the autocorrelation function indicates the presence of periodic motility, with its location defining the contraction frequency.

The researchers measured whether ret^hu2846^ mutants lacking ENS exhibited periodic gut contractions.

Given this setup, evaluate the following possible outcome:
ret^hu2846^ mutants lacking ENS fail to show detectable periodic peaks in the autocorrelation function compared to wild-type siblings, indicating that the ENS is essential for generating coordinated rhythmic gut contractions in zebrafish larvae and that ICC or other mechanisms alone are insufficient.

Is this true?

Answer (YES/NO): NO